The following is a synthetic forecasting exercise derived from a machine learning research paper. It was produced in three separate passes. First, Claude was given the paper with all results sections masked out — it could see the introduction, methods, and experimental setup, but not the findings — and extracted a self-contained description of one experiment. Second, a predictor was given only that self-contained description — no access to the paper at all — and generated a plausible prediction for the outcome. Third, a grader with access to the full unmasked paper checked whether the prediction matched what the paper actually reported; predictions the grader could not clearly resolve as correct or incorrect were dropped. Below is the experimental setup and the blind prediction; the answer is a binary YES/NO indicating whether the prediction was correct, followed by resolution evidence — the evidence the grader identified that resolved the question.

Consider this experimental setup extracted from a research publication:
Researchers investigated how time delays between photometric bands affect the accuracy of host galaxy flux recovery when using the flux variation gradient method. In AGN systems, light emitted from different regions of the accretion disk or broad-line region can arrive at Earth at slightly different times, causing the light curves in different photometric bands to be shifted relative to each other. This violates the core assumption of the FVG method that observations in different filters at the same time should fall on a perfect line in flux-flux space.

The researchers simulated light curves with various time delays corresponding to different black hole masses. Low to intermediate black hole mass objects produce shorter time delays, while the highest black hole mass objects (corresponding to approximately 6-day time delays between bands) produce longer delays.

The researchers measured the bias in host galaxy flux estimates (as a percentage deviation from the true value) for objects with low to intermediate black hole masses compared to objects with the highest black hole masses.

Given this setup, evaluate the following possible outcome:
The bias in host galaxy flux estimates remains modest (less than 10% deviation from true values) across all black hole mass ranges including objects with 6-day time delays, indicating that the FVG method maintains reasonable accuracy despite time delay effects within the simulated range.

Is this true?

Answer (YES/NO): NO